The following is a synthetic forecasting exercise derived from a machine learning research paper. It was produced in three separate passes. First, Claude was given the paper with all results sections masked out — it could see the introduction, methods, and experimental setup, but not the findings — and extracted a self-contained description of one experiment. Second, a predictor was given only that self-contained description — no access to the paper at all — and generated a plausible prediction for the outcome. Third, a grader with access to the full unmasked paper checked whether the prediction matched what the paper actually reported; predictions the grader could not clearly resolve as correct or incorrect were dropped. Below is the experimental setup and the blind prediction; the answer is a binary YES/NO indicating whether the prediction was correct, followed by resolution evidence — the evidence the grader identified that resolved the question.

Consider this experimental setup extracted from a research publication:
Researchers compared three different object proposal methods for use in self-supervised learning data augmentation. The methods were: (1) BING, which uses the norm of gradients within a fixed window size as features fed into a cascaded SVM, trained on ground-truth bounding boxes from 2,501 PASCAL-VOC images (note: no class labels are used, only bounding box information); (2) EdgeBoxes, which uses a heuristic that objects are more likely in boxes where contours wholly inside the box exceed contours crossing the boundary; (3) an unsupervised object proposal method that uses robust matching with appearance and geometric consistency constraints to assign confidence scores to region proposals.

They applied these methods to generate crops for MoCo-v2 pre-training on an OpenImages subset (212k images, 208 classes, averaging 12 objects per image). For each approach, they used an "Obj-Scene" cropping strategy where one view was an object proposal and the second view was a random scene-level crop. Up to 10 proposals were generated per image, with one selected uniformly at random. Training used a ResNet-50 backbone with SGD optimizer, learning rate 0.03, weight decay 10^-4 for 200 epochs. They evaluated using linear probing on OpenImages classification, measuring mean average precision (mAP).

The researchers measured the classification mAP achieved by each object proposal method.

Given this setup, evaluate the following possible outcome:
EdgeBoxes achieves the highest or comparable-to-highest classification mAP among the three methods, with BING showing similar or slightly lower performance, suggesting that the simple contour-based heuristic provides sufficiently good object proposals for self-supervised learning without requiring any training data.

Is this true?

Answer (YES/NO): NO